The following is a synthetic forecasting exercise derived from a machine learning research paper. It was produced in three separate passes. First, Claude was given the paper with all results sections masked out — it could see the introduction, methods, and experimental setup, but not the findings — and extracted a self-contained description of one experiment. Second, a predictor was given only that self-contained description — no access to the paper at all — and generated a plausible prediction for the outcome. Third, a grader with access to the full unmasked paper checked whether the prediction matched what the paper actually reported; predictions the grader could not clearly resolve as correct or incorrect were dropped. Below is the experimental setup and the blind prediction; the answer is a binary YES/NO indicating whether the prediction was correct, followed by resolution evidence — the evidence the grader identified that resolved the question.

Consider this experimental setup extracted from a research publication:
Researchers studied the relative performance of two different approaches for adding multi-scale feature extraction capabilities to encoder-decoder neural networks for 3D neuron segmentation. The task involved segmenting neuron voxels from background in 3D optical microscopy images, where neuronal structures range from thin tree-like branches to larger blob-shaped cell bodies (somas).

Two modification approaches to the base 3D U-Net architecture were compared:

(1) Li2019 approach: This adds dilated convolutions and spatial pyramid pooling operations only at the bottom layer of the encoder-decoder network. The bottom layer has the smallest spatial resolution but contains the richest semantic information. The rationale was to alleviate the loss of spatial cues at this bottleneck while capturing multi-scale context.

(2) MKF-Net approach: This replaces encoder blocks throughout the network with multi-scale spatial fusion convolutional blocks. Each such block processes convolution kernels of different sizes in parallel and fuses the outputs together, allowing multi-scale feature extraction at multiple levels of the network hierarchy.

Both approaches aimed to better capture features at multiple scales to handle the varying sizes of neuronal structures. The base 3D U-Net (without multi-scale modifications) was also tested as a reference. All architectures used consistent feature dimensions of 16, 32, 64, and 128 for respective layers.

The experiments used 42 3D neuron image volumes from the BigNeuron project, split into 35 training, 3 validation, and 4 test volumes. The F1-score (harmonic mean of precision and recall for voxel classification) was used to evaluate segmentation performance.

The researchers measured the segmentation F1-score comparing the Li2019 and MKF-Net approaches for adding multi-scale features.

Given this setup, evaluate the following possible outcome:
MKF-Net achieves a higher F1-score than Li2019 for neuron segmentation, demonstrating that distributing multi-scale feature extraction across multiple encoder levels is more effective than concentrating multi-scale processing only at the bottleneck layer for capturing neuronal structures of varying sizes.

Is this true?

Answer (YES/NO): NO